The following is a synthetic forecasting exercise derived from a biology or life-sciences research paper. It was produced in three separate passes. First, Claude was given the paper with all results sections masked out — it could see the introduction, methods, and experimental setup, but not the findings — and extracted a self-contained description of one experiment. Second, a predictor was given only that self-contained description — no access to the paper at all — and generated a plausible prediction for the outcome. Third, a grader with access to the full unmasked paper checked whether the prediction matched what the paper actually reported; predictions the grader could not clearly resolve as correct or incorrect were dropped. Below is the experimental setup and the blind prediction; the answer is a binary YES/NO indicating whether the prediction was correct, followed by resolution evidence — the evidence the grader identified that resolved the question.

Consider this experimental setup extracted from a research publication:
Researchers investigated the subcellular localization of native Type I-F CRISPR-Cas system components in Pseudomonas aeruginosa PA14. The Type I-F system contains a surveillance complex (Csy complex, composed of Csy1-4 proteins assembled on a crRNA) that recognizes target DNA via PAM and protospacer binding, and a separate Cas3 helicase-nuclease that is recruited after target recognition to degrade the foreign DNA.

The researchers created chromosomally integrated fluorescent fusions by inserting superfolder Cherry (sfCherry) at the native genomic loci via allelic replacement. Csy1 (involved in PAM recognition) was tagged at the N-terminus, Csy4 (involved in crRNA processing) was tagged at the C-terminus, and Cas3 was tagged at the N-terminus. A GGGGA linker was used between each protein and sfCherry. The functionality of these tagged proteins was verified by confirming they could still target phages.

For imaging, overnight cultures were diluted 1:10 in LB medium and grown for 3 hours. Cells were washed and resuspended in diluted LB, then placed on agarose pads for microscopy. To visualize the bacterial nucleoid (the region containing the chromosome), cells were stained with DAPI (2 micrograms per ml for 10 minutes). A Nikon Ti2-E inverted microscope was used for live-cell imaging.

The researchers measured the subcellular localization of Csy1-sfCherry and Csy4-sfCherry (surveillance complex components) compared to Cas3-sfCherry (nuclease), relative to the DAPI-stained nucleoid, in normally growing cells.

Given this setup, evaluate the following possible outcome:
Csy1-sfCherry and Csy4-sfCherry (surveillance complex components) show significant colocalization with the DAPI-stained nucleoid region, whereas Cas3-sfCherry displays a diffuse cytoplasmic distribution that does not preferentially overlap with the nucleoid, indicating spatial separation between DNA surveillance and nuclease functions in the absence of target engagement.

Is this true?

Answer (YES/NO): NO